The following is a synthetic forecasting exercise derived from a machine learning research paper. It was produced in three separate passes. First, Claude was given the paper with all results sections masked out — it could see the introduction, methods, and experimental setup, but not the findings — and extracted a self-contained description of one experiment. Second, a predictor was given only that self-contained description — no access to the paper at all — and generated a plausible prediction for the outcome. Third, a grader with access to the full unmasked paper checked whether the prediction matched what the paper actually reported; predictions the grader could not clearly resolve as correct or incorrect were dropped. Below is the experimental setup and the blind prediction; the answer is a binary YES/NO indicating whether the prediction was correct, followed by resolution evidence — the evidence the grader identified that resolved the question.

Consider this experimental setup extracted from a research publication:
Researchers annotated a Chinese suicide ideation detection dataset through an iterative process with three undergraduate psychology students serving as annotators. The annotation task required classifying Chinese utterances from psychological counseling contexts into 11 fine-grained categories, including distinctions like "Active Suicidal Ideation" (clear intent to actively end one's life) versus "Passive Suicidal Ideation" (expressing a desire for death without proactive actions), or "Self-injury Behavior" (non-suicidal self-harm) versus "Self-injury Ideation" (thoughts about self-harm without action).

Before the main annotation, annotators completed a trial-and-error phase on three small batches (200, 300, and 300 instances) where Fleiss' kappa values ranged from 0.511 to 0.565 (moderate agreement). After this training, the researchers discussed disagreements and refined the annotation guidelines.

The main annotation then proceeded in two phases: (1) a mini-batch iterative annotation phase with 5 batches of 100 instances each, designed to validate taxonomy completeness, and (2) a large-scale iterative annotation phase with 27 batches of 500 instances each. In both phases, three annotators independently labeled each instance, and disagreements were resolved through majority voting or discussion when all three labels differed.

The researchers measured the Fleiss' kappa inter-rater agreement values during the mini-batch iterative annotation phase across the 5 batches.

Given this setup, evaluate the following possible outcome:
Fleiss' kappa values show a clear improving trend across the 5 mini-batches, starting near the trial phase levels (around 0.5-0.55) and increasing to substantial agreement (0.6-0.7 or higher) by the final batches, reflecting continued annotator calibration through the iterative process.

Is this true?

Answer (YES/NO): NO